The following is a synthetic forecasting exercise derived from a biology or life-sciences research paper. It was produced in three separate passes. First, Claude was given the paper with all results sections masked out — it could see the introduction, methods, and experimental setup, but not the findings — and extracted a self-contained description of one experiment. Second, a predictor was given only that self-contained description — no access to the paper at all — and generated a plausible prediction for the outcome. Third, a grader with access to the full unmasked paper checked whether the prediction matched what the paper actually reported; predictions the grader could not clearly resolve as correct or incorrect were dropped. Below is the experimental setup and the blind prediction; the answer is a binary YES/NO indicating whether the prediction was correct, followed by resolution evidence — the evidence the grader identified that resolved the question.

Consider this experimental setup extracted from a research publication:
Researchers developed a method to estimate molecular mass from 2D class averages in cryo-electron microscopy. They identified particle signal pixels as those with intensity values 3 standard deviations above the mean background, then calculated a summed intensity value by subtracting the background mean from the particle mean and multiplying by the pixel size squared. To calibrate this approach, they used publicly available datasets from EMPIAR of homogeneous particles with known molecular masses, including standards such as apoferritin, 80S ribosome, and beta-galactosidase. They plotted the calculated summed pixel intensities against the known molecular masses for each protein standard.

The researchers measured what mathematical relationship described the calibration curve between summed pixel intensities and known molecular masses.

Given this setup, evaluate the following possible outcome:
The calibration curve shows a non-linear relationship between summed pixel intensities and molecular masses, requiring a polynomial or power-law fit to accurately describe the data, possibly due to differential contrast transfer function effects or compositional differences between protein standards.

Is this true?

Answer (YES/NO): NO